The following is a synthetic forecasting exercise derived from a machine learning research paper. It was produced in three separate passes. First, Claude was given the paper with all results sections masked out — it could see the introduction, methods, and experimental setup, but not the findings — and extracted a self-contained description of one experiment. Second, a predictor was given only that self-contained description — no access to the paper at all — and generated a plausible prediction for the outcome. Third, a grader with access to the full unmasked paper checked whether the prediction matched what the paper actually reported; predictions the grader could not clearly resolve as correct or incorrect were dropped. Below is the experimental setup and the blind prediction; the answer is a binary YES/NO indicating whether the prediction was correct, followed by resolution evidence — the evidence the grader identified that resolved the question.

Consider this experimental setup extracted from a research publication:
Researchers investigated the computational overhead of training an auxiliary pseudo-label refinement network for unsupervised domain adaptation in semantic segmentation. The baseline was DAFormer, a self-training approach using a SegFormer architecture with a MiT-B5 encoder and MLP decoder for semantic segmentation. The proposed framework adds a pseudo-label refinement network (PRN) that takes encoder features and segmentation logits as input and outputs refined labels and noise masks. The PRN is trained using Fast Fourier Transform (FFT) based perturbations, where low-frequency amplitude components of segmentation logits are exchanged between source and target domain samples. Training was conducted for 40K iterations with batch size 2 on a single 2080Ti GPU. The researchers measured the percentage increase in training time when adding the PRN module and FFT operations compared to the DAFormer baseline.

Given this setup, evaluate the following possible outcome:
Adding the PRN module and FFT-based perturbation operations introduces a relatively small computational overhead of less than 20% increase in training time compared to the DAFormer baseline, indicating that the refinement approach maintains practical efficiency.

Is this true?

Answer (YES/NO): NO